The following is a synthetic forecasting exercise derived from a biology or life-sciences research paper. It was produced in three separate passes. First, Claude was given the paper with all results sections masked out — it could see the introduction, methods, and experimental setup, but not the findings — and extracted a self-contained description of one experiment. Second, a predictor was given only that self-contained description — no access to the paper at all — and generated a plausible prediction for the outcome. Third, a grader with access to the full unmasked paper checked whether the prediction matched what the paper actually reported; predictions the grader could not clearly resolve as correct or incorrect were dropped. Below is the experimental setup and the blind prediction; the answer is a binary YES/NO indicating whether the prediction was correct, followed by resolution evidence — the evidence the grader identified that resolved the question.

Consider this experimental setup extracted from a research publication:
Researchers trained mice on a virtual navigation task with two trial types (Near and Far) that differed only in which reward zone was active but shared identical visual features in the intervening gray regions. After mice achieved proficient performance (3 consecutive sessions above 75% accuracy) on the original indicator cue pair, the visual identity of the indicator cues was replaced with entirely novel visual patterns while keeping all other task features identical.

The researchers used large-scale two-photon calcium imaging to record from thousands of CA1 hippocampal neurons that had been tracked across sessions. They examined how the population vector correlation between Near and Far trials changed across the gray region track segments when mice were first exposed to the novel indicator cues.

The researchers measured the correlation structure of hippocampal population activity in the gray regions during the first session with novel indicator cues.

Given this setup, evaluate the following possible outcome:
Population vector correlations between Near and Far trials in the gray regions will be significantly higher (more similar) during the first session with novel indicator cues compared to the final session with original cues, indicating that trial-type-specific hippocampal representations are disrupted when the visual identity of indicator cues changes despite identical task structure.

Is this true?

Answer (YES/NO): NO